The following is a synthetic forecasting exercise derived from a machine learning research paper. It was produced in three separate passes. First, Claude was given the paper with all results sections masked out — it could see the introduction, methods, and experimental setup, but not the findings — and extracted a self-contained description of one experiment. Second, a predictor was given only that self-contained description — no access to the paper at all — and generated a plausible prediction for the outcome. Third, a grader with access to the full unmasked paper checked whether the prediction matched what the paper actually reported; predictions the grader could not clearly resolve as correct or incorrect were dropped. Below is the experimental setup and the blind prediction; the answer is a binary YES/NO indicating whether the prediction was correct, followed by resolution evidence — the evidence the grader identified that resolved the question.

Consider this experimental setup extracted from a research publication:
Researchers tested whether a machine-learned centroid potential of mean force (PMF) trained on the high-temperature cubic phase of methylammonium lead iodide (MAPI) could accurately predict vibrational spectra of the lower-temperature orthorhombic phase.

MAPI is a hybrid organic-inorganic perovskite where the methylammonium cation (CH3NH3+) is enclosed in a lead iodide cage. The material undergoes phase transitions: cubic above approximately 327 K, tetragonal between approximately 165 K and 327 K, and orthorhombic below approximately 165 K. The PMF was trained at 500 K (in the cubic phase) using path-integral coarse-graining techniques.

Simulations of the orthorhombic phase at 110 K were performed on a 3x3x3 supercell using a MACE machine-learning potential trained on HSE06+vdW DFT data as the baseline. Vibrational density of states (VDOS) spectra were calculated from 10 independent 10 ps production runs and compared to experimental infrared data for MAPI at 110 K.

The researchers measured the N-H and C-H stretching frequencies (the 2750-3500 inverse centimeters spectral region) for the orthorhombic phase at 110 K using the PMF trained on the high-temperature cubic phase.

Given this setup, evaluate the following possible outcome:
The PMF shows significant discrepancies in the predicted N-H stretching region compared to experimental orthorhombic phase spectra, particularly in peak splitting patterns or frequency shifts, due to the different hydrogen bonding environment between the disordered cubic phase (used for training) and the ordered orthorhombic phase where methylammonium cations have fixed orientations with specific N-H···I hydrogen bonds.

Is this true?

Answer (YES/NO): NO